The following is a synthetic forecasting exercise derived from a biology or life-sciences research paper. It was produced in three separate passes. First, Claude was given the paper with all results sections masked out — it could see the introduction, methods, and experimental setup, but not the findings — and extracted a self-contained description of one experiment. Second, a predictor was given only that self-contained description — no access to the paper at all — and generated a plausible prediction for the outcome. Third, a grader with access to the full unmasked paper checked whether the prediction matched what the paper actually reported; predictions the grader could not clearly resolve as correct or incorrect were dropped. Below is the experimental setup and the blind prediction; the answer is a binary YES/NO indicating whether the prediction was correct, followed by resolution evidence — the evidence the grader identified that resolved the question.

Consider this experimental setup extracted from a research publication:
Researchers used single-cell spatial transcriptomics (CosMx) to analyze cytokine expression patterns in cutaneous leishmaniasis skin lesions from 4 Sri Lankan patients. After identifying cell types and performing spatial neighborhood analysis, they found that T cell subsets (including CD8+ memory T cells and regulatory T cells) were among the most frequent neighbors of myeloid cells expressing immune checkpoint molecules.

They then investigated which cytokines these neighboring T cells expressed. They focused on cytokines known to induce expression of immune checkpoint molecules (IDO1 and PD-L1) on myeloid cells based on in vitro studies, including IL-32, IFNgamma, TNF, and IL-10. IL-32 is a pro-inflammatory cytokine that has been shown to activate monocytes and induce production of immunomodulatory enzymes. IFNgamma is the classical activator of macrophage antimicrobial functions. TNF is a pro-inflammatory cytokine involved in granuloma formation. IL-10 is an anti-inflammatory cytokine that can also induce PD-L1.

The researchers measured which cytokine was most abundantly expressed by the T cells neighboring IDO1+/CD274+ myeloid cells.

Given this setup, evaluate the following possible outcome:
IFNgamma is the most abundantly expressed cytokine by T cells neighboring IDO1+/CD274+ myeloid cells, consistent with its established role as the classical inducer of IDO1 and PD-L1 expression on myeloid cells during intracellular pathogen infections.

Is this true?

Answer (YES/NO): NO